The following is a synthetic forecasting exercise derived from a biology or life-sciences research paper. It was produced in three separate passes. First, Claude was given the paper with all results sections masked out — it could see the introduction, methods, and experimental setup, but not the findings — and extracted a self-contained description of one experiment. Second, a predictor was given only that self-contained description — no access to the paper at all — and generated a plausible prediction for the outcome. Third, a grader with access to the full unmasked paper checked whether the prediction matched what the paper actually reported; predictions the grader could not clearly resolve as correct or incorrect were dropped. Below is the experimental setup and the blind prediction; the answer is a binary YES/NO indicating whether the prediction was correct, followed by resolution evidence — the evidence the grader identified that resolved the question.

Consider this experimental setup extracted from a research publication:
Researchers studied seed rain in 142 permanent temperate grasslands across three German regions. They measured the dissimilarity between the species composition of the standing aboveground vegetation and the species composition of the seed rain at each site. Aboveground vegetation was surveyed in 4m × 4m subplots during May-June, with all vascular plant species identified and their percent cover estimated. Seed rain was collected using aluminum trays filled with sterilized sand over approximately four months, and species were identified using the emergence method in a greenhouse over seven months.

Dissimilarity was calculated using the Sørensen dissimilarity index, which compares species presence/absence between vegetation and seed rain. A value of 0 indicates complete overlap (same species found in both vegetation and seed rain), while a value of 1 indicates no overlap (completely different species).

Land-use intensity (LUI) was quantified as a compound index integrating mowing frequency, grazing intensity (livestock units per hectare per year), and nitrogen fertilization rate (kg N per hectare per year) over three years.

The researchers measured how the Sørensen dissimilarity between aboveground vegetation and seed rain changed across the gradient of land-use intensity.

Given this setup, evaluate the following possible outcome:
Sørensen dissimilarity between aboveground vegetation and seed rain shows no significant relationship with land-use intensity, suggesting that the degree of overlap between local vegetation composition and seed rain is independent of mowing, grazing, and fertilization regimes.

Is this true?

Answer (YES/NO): NO